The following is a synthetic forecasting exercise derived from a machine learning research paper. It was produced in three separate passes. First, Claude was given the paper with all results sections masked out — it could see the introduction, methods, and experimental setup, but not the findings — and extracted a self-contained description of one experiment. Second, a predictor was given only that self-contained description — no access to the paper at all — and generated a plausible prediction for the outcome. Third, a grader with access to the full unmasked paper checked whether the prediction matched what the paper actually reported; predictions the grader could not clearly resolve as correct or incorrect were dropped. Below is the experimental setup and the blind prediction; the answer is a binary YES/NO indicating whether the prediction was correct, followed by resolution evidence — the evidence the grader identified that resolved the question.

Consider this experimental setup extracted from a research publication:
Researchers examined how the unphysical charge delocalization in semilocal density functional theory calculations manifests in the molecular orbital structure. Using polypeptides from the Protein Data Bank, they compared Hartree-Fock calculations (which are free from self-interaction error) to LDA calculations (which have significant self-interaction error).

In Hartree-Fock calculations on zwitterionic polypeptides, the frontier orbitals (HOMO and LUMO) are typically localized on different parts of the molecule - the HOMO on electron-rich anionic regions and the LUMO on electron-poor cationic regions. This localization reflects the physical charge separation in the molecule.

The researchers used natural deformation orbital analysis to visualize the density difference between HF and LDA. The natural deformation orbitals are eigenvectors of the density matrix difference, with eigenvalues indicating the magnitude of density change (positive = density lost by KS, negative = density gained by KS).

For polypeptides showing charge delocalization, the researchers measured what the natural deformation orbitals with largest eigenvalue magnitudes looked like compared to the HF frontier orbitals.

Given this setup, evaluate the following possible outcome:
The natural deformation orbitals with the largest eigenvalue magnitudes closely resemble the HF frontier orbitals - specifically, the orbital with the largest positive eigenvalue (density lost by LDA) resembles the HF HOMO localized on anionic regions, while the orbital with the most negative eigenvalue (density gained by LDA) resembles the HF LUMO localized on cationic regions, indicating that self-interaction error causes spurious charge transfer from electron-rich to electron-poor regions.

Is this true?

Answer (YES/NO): NO